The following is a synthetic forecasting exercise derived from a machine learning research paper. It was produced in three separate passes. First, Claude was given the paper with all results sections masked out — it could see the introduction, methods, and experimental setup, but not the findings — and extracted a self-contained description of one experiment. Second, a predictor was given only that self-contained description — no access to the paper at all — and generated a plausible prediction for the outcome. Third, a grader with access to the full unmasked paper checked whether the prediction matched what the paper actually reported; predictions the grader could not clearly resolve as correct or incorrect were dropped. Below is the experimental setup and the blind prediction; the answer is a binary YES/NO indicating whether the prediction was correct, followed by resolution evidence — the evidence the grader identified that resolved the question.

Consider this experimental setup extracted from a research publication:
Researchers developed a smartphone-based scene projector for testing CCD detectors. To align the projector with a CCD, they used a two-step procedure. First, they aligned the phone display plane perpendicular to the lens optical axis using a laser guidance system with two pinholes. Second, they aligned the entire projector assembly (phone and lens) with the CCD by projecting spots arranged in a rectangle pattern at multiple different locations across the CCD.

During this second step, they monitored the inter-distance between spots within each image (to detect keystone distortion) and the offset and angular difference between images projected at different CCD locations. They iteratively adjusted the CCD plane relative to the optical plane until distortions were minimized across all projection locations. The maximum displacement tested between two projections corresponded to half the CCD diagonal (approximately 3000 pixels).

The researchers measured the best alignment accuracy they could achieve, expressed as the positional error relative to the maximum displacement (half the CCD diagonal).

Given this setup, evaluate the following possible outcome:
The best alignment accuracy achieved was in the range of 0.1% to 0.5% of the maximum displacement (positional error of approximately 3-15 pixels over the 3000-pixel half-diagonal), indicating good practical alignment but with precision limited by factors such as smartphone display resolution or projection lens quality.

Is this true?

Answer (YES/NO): NO